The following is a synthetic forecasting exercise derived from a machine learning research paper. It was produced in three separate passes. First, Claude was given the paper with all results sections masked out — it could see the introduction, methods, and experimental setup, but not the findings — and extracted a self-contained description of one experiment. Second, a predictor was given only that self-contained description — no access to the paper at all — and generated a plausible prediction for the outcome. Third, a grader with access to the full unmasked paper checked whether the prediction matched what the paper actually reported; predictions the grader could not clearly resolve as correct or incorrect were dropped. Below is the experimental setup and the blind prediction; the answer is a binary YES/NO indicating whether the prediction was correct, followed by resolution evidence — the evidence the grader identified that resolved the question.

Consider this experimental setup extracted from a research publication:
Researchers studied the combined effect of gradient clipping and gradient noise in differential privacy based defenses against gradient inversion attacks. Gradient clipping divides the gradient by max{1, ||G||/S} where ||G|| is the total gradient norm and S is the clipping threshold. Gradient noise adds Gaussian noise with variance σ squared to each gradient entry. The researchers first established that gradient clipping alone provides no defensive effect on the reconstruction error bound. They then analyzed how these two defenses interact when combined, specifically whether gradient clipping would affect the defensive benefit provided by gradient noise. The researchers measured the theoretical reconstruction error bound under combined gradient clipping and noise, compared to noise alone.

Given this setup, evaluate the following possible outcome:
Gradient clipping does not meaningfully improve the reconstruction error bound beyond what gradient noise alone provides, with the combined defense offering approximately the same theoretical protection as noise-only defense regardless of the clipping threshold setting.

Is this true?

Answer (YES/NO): NO